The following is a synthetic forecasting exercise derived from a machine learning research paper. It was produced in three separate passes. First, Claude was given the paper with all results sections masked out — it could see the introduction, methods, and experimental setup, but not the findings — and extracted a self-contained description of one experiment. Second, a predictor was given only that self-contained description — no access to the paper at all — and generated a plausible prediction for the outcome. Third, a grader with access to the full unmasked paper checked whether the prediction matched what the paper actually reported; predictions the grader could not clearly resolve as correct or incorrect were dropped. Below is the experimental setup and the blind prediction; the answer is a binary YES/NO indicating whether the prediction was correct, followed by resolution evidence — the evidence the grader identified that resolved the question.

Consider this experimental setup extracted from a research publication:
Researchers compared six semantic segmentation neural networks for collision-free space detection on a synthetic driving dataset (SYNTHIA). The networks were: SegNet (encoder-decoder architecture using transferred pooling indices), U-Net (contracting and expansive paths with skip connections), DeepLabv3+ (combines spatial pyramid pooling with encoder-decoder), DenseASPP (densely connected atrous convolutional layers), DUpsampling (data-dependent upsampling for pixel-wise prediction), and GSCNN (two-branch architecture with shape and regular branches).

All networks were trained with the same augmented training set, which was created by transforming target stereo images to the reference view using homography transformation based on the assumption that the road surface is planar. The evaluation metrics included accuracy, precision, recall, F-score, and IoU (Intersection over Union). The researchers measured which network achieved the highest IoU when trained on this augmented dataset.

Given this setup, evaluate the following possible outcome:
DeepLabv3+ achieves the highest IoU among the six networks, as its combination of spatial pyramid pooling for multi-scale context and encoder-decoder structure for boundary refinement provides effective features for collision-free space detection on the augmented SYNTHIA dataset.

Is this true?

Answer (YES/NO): YES